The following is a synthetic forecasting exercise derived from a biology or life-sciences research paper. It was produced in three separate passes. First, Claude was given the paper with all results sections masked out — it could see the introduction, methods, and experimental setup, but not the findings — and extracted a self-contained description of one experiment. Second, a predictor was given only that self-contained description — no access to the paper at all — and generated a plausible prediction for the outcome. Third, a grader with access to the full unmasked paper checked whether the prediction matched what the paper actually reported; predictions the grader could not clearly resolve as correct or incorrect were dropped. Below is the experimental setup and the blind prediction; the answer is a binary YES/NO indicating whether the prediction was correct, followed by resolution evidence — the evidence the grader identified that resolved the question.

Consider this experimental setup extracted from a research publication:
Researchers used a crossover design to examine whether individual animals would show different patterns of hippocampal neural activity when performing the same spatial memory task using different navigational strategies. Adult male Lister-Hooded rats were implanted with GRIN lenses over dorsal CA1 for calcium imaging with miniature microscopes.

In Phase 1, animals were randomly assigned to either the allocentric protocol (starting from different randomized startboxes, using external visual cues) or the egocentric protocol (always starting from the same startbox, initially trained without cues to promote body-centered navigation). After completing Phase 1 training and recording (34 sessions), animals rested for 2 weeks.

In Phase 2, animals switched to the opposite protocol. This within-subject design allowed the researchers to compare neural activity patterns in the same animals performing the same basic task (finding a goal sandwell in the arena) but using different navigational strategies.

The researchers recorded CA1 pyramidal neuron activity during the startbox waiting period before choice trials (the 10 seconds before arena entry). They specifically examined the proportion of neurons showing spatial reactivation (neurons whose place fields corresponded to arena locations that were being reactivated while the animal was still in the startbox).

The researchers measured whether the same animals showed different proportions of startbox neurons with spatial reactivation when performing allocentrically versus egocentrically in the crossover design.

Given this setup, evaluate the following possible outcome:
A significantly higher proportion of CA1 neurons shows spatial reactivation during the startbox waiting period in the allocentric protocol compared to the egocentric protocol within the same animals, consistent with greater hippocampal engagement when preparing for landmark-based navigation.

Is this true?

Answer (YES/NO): YES